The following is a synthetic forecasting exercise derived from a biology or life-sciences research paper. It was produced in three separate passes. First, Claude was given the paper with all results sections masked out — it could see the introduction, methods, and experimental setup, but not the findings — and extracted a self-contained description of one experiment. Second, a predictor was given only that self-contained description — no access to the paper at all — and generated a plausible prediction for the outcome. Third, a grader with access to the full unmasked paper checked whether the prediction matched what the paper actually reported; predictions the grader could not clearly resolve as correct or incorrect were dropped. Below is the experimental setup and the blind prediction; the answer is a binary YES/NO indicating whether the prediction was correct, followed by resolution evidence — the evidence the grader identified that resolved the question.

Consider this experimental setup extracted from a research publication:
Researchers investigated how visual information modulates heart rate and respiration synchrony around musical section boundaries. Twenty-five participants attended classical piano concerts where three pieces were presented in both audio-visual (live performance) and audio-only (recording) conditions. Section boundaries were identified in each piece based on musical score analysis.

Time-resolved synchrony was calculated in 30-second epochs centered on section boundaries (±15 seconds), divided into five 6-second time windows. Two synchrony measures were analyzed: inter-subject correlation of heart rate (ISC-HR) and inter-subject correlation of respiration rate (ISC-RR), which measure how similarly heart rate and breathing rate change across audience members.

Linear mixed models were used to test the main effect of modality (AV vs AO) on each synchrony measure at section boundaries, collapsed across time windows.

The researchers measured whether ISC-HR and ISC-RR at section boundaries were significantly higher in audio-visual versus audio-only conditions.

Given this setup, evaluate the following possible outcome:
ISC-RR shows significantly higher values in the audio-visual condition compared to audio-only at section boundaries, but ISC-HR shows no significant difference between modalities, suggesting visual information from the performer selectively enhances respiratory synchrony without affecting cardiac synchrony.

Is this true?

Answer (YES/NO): NO